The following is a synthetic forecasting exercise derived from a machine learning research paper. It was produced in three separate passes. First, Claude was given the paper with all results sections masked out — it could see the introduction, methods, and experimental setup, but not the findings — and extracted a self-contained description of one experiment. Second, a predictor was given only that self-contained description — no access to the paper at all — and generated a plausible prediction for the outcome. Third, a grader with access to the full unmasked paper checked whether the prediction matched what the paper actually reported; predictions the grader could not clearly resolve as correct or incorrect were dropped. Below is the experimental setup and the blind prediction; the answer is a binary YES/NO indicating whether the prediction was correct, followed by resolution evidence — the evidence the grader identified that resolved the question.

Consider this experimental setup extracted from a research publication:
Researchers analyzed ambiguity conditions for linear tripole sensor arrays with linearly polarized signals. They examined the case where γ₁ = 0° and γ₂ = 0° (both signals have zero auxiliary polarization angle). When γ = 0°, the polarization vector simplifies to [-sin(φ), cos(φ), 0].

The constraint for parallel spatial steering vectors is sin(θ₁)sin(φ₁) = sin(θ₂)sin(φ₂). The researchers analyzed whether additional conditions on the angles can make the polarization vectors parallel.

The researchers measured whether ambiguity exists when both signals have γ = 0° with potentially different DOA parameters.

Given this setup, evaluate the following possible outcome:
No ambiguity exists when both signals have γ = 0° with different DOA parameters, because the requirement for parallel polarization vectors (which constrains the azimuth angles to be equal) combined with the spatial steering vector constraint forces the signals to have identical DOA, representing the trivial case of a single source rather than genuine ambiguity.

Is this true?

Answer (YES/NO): NO